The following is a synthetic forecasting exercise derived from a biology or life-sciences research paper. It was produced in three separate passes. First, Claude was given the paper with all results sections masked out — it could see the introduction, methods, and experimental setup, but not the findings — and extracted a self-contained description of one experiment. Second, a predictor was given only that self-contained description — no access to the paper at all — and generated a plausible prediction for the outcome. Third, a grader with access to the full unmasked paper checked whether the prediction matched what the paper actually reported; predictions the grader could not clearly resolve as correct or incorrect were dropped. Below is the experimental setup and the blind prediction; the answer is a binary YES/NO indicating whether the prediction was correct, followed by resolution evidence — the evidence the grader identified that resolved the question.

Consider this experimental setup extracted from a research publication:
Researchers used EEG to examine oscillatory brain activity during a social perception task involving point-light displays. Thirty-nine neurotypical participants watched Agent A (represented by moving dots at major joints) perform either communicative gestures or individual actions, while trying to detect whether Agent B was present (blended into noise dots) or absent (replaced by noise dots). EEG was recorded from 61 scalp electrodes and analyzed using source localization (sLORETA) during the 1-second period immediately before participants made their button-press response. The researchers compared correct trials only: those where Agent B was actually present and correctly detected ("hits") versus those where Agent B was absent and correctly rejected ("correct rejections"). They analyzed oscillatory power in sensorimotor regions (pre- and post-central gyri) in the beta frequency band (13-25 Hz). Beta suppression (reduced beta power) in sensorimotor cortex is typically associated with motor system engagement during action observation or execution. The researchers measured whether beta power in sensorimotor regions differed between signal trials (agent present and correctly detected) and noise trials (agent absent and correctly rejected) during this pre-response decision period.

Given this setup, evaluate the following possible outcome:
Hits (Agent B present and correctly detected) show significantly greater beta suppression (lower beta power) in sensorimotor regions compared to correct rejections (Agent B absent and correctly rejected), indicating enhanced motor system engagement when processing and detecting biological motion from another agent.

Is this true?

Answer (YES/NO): NO